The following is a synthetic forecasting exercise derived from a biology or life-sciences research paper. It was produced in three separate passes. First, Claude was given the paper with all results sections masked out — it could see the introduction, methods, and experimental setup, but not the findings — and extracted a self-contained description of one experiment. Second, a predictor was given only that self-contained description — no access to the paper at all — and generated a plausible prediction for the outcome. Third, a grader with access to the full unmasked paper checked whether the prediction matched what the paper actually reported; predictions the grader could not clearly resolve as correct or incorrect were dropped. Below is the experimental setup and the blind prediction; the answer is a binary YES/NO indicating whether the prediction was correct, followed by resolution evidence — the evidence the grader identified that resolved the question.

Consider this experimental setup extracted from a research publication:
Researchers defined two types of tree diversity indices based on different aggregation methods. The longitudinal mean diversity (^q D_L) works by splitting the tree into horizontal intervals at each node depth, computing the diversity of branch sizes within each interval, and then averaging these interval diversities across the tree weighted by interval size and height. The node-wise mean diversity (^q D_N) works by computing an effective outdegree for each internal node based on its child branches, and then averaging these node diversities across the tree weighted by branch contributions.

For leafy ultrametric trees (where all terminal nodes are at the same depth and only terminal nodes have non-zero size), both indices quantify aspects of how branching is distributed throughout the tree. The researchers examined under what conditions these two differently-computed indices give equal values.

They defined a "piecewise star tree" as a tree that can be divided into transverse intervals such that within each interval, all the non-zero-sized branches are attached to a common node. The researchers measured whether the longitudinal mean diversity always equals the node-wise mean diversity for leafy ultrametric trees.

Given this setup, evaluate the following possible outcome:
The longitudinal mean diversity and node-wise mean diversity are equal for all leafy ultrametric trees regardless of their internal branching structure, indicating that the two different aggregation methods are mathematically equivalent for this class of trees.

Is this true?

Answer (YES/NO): NO